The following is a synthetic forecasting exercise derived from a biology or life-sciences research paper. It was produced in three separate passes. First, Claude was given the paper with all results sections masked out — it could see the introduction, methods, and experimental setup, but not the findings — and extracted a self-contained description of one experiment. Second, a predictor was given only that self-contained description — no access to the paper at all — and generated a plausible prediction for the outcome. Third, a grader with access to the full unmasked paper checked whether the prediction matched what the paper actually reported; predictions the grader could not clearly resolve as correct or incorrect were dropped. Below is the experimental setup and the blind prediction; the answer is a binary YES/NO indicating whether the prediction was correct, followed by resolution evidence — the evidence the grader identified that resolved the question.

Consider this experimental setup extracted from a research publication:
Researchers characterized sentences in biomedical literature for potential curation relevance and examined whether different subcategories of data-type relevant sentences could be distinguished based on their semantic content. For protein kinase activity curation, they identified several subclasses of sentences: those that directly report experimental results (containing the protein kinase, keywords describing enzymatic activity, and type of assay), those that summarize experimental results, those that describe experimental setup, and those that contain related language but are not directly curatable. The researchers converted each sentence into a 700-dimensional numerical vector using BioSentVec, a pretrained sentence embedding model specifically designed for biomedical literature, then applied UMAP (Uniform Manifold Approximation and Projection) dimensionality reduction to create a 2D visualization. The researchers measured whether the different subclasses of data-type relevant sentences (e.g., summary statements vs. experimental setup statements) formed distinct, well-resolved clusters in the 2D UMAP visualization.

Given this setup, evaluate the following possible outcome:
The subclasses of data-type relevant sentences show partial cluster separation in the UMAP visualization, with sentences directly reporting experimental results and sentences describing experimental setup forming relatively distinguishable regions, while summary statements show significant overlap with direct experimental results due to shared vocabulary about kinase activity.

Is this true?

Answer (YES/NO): NO